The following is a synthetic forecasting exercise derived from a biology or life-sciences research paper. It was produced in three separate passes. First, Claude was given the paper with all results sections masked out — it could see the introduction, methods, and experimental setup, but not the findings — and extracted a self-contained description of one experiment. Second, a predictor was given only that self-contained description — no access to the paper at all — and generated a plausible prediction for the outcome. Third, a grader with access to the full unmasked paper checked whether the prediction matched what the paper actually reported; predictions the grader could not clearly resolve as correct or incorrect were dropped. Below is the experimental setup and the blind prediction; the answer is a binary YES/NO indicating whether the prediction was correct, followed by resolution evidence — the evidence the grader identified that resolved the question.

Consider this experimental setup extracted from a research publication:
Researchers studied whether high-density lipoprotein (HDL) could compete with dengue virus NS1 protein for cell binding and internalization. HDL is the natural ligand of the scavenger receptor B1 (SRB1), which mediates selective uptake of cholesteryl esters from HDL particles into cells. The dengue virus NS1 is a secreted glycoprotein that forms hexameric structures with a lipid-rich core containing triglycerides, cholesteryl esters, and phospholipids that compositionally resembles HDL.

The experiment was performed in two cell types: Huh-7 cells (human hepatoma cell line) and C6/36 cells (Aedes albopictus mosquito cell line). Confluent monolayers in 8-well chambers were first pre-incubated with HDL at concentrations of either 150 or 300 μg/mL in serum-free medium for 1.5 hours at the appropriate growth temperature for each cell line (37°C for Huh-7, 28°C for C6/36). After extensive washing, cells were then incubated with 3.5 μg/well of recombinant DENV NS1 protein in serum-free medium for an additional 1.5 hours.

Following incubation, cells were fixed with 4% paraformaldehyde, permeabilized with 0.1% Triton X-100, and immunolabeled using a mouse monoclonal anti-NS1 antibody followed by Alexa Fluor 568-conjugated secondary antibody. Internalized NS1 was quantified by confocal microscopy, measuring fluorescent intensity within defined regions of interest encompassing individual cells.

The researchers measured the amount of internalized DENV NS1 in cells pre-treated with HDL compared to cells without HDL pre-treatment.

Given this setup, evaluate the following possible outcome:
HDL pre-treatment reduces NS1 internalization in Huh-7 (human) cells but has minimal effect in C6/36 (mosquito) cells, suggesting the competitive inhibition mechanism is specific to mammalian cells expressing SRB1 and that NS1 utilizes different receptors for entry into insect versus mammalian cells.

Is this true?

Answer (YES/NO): NO